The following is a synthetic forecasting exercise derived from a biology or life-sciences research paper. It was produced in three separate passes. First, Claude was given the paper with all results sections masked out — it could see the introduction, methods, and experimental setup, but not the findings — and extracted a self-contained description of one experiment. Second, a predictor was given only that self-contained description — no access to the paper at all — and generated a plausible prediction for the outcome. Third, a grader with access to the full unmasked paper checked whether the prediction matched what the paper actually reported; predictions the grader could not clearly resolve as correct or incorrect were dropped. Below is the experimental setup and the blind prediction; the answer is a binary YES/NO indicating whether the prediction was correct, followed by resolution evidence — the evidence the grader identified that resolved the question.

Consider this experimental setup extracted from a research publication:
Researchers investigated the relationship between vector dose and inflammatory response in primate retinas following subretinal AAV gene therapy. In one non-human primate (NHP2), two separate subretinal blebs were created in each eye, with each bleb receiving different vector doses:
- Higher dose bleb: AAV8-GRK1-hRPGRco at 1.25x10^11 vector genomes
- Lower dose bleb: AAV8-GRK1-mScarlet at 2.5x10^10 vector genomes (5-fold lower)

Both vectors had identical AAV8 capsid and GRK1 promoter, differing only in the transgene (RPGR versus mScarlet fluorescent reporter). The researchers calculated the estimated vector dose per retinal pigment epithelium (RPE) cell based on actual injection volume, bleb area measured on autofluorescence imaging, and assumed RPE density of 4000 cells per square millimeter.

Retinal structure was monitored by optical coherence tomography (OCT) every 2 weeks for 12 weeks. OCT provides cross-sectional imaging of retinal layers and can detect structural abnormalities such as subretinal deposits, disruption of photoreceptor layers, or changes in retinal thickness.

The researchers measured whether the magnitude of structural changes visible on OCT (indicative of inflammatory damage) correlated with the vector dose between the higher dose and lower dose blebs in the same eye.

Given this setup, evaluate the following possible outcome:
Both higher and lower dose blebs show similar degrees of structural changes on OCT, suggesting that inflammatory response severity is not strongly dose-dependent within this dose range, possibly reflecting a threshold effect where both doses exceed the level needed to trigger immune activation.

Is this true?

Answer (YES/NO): NO